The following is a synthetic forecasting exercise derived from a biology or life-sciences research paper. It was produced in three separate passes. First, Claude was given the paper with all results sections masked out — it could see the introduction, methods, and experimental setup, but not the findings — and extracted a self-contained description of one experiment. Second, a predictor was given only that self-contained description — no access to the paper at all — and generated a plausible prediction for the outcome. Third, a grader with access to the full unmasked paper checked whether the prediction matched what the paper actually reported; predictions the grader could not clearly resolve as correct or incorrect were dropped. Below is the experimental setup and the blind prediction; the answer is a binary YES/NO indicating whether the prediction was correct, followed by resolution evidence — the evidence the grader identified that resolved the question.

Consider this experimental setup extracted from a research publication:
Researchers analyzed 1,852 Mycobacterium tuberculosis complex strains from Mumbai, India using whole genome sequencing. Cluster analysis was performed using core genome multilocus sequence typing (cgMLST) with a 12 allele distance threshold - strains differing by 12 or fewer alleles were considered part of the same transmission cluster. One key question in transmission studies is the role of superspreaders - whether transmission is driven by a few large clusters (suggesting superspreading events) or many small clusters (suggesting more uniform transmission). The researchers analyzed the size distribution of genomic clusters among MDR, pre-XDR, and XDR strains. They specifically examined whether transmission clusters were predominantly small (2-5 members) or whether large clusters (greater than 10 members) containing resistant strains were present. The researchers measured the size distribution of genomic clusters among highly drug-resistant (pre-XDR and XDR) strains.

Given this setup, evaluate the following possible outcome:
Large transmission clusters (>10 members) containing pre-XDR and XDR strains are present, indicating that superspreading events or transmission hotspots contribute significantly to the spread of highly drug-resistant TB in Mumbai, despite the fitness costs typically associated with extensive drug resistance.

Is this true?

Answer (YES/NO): YES